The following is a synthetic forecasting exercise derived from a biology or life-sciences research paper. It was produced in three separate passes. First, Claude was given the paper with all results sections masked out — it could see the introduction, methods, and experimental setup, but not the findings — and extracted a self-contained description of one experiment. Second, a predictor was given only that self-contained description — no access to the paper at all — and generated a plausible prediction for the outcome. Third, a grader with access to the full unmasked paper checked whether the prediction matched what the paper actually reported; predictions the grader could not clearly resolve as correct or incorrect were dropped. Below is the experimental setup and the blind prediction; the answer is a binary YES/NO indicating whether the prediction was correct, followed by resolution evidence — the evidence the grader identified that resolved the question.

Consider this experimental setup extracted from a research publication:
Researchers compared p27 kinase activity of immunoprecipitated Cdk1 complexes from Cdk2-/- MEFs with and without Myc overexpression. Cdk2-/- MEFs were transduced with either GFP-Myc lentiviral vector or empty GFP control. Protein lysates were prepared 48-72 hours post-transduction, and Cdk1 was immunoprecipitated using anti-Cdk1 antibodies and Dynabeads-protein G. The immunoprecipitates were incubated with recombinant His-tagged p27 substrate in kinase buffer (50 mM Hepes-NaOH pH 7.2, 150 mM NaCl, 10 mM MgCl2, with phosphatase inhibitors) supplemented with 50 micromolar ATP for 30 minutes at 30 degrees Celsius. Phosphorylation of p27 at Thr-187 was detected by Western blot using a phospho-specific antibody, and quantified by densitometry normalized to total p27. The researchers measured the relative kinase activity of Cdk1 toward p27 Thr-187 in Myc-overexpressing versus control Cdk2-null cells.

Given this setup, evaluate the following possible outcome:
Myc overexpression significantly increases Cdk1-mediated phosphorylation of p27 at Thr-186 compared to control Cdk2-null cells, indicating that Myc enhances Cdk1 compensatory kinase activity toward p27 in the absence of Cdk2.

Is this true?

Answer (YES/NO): NO